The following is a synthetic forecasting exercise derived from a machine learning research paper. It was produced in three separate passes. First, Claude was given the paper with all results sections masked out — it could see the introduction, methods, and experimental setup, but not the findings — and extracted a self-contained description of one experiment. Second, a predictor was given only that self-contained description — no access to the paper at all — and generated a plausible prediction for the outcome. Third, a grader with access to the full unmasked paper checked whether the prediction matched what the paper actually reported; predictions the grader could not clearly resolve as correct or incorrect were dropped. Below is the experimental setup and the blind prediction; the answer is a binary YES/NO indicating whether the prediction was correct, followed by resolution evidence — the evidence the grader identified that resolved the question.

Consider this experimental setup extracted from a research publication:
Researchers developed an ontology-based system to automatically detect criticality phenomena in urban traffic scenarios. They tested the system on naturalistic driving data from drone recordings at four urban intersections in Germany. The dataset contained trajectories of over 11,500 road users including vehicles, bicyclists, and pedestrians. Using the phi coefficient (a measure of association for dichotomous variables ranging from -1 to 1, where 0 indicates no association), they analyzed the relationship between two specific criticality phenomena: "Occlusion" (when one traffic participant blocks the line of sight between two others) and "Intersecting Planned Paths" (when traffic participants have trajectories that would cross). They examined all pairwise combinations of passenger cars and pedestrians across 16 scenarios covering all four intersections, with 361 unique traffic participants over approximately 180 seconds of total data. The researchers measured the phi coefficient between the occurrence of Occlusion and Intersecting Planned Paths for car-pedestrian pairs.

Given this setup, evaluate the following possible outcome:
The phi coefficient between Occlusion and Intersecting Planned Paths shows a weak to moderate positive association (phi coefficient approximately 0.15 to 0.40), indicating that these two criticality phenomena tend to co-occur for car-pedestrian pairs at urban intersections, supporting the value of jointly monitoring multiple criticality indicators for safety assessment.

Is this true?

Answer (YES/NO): NO